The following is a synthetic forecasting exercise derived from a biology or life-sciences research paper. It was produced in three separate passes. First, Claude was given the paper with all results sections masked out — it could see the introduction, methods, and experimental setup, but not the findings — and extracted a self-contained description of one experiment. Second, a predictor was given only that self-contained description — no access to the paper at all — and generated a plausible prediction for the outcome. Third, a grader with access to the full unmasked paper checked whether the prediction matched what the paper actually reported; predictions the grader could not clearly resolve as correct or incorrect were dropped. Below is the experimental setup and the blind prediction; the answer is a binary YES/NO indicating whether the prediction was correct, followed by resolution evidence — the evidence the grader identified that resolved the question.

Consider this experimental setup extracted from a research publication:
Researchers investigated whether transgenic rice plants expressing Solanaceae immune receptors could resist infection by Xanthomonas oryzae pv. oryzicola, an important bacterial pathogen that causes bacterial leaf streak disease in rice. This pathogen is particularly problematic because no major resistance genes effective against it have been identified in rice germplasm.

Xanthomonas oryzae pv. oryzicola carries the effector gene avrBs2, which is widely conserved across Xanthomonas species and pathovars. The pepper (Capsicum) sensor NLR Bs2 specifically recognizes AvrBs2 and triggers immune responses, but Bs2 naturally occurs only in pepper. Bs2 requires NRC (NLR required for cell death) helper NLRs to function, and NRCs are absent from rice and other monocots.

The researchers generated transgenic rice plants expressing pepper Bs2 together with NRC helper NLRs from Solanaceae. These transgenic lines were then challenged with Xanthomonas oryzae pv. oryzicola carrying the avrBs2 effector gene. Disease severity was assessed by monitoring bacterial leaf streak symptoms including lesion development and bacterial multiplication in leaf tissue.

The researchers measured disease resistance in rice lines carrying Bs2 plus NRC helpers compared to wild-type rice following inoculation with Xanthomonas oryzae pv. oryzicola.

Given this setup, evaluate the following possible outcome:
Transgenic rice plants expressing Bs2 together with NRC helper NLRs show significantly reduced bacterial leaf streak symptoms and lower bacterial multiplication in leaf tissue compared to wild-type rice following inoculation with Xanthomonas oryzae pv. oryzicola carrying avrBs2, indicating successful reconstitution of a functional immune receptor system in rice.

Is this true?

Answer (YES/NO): YES